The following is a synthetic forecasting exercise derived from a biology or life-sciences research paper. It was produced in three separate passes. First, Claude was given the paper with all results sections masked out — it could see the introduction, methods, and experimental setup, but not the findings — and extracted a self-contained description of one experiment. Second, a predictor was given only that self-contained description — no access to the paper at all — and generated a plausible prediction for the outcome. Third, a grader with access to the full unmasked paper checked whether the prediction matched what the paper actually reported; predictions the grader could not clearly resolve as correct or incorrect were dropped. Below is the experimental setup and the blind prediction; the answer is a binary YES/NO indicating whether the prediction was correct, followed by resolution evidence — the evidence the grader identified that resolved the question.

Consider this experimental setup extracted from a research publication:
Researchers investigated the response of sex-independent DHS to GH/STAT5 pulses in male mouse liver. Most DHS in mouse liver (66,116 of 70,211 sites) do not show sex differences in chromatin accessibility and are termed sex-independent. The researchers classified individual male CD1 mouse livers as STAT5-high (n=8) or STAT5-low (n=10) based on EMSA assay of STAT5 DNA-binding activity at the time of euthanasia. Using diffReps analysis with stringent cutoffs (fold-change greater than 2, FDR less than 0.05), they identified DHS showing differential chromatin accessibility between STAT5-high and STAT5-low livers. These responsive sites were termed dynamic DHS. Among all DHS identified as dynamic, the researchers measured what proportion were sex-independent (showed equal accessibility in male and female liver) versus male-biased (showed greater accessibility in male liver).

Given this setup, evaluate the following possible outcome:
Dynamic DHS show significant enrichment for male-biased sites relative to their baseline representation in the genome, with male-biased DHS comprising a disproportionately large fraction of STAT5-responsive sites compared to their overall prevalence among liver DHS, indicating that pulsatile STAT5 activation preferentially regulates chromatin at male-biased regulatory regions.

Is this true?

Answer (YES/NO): YES